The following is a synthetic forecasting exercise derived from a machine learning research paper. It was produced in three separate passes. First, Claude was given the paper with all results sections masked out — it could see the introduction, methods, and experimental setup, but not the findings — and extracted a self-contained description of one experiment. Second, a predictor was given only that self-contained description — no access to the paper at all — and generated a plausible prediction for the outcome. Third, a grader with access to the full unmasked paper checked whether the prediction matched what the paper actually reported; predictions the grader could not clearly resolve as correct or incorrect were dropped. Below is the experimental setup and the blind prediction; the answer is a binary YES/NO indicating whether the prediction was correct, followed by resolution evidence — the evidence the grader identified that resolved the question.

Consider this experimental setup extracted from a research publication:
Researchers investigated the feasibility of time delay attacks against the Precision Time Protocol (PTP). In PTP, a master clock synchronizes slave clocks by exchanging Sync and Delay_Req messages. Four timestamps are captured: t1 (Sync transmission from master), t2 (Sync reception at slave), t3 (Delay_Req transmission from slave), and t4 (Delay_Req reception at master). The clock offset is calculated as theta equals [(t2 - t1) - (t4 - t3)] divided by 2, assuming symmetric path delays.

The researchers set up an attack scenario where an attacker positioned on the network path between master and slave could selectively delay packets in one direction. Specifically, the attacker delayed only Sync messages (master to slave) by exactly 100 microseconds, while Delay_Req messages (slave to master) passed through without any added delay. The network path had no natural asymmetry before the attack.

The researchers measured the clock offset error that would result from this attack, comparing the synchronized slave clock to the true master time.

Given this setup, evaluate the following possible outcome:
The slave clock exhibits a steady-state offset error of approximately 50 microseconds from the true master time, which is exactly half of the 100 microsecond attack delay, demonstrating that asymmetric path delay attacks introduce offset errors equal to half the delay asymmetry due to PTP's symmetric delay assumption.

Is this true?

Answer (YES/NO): YES